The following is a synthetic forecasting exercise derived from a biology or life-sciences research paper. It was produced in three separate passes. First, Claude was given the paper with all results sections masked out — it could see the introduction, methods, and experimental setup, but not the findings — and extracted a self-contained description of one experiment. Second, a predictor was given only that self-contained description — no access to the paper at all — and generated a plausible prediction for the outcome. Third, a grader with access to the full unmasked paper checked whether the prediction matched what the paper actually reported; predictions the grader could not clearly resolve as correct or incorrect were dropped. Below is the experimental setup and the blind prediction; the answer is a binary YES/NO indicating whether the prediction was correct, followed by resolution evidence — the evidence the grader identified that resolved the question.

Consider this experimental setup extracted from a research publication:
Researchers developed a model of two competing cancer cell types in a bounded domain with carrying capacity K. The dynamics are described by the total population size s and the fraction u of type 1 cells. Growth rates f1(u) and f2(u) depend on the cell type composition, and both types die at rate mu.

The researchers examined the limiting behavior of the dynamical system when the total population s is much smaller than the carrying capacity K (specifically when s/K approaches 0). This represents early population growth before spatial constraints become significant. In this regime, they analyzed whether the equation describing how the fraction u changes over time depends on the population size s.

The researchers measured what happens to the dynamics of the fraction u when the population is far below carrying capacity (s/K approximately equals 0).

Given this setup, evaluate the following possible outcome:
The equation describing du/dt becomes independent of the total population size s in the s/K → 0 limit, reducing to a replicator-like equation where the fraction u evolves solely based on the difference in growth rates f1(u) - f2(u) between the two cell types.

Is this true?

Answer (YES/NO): YES